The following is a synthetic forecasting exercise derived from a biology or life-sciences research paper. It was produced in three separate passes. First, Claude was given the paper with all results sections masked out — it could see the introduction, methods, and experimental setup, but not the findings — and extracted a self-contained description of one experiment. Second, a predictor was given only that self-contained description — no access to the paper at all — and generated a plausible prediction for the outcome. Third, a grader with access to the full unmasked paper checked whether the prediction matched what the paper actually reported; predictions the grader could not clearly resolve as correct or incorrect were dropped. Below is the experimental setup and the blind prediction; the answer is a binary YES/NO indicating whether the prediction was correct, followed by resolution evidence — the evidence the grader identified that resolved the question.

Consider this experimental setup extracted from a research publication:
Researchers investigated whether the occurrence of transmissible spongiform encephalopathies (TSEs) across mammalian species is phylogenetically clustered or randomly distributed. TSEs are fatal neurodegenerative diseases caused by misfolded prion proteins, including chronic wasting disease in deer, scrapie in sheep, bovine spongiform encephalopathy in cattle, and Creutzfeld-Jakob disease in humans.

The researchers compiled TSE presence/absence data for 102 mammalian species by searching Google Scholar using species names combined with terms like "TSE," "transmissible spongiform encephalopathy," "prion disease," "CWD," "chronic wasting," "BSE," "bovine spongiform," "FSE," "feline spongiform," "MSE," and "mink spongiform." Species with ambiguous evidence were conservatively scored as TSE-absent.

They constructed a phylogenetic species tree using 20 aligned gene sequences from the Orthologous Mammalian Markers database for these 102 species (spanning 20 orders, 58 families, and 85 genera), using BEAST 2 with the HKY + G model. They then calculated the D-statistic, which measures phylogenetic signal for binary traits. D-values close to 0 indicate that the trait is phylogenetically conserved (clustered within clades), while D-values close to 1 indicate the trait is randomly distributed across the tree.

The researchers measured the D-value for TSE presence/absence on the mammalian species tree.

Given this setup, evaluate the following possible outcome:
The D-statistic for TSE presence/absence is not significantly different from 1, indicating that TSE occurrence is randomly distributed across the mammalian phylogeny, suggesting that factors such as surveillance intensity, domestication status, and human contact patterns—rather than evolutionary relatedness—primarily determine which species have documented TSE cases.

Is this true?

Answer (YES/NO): NO